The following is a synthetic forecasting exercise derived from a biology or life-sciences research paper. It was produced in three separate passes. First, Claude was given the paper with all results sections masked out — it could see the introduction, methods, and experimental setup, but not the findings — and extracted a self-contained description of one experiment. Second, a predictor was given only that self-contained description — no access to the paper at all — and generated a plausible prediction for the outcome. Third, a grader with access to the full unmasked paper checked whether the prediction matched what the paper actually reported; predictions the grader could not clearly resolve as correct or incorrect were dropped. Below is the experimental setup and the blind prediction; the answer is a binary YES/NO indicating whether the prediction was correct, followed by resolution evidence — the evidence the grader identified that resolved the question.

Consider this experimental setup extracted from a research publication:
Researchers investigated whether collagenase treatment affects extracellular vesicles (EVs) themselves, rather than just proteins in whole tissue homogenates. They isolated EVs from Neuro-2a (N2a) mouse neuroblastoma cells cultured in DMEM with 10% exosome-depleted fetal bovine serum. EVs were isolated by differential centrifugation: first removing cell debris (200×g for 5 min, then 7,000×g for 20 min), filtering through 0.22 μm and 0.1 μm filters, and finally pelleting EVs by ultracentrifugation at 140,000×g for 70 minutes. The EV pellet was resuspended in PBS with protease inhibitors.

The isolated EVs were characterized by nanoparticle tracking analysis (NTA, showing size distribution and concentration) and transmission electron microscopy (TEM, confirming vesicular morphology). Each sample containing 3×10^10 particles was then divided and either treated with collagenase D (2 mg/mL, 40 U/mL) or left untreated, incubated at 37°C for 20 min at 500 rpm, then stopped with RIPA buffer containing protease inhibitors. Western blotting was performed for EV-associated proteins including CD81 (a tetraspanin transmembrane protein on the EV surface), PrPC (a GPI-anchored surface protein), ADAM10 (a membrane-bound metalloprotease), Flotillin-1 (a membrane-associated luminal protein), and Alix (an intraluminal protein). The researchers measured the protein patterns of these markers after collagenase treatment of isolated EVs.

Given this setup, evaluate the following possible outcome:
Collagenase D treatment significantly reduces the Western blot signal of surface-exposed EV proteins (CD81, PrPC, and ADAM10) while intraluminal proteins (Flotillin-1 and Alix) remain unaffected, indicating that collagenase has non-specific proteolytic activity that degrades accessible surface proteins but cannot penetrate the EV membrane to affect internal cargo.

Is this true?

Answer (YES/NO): NO